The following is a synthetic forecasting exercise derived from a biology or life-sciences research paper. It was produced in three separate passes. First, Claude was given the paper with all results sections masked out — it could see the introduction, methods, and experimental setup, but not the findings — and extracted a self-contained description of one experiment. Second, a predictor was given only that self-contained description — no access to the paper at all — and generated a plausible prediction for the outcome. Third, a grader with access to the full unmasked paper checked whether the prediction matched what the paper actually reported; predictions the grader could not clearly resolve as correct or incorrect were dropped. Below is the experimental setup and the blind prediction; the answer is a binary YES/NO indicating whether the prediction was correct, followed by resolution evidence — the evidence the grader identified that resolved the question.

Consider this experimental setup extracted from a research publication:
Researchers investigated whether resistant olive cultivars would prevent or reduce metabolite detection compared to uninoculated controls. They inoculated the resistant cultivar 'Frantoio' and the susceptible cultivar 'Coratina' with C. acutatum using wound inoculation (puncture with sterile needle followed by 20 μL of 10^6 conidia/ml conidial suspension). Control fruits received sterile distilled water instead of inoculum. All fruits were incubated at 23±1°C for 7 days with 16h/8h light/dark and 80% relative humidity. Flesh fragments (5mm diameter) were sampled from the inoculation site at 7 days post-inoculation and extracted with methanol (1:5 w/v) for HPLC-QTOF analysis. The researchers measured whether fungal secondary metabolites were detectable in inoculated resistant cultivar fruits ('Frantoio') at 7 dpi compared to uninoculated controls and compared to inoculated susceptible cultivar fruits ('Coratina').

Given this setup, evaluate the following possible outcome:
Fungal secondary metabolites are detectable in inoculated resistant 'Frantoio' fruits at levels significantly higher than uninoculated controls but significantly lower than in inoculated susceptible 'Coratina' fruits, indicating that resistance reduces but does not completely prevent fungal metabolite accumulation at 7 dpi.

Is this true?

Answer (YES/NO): NO